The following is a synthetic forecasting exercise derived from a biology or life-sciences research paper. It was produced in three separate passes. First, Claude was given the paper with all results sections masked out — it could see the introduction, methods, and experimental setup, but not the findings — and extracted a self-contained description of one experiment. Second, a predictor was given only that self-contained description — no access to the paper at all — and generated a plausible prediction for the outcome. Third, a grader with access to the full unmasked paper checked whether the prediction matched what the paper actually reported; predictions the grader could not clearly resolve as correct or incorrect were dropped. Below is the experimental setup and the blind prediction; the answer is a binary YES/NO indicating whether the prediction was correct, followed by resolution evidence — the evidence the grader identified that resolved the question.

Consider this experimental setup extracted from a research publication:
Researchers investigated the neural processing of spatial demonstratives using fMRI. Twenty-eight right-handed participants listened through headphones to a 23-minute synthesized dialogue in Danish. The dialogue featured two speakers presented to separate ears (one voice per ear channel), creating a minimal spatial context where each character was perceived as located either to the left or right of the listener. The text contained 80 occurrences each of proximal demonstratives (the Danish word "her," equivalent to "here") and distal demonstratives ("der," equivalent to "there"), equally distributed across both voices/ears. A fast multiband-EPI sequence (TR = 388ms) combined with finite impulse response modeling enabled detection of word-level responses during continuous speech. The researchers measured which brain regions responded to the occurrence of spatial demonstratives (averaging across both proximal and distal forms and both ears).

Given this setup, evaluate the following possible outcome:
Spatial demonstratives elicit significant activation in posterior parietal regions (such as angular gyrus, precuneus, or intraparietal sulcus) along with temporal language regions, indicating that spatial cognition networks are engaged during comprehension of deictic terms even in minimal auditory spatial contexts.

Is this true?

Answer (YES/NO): NO